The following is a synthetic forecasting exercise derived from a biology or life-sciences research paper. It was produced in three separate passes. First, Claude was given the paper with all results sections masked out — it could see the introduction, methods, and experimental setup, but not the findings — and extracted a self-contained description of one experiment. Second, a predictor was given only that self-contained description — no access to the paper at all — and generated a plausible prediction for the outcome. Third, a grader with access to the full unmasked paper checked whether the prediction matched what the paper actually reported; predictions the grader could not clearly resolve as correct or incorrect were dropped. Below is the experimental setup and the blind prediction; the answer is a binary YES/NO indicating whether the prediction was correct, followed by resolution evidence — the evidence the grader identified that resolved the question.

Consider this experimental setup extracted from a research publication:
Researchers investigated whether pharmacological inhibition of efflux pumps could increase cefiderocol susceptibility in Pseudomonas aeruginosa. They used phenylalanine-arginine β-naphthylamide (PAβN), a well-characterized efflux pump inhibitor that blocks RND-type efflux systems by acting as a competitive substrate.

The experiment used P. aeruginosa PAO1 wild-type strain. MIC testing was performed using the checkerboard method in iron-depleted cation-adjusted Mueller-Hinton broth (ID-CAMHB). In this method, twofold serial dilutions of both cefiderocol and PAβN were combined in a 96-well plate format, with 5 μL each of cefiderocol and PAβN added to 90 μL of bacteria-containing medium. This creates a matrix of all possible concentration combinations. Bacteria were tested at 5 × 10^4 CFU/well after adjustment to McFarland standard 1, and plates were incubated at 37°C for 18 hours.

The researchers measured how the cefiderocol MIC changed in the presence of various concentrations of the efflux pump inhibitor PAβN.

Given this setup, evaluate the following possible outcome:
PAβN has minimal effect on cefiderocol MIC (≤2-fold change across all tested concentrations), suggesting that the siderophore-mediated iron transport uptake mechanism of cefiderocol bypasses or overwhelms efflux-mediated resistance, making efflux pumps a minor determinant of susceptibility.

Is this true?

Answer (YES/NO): NO